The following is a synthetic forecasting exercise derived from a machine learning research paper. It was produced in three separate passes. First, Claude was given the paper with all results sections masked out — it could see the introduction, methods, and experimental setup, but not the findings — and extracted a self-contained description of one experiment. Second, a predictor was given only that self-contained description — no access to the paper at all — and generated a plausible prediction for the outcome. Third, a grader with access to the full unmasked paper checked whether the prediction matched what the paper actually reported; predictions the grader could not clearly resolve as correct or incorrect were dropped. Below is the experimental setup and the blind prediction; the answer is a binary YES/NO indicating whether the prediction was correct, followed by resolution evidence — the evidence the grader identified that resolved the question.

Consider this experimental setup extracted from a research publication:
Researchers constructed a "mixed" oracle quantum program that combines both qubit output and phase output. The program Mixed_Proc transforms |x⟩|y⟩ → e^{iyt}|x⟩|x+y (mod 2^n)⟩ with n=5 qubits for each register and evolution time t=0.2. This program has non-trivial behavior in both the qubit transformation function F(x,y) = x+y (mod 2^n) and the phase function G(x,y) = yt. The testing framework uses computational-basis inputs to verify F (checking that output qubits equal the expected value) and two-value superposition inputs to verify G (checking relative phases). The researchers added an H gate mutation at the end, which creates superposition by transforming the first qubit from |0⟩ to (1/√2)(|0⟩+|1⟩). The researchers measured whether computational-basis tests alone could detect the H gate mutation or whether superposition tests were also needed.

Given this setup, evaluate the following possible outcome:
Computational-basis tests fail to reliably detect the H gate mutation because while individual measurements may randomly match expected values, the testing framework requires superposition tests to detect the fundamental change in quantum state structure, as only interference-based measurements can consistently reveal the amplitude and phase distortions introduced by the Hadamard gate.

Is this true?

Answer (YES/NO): NO